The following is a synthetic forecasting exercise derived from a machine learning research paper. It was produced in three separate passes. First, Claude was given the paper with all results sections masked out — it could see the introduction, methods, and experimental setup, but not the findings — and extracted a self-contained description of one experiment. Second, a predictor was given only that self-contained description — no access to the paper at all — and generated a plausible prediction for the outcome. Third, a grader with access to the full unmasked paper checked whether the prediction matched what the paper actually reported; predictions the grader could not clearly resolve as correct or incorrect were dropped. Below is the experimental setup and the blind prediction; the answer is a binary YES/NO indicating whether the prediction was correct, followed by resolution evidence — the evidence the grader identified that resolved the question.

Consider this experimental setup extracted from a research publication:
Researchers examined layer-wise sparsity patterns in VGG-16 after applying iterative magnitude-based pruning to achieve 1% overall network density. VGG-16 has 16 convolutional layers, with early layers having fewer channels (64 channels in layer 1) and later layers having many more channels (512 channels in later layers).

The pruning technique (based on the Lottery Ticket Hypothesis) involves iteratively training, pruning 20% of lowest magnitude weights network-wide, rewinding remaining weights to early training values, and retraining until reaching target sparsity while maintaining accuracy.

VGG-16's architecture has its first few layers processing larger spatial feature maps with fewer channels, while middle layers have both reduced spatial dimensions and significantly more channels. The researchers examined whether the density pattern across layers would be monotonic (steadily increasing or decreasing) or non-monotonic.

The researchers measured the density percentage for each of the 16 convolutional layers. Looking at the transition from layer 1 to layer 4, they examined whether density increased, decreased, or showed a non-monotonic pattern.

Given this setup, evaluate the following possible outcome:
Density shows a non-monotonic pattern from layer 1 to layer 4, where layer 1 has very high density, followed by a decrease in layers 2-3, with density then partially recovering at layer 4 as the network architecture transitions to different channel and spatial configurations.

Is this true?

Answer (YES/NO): NO